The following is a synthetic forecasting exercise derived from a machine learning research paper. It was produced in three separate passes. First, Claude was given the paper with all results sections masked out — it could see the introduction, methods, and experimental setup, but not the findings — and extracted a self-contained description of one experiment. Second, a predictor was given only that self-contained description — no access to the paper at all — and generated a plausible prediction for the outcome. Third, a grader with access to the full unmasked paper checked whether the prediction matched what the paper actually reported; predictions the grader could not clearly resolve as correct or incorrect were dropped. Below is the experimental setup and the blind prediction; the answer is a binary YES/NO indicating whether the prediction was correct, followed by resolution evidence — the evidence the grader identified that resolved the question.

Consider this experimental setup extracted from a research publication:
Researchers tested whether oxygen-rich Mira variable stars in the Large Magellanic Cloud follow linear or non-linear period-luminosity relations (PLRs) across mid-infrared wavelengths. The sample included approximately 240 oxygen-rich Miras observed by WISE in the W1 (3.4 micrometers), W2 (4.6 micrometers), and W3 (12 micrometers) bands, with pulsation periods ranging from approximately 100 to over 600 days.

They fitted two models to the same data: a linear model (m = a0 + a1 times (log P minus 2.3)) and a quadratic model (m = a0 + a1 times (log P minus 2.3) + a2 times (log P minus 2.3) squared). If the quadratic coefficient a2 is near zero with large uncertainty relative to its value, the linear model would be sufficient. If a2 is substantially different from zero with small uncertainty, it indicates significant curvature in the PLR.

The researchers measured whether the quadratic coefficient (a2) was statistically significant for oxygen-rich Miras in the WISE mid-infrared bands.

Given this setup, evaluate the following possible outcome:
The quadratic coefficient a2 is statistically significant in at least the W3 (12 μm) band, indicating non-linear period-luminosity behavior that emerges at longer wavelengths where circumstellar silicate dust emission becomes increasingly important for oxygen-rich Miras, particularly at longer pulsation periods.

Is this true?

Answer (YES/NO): YES